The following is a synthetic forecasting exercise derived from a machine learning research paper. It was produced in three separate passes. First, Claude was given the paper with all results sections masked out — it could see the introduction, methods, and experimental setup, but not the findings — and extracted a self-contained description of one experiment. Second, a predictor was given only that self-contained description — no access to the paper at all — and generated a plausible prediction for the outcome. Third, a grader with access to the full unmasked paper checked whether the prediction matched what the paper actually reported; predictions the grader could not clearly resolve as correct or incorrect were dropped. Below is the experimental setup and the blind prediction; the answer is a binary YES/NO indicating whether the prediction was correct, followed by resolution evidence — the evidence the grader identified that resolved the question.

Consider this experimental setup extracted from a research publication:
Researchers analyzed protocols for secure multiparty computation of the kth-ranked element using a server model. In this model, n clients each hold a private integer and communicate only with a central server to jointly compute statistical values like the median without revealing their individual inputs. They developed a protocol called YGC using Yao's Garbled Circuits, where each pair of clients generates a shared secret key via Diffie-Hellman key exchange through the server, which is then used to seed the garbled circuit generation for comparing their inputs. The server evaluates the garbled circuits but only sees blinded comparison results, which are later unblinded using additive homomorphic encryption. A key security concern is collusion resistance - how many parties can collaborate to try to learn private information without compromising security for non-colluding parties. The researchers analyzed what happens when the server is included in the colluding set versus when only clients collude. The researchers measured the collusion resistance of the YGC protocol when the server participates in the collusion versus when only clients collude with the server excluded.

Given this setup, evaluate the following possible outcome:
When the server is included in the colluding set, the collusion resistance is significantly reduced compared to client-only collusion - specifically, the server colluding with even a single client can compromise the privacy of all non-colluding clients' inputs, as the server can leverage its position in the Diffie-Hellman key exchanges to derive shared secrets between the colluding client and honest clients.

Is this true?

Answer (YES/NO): NO